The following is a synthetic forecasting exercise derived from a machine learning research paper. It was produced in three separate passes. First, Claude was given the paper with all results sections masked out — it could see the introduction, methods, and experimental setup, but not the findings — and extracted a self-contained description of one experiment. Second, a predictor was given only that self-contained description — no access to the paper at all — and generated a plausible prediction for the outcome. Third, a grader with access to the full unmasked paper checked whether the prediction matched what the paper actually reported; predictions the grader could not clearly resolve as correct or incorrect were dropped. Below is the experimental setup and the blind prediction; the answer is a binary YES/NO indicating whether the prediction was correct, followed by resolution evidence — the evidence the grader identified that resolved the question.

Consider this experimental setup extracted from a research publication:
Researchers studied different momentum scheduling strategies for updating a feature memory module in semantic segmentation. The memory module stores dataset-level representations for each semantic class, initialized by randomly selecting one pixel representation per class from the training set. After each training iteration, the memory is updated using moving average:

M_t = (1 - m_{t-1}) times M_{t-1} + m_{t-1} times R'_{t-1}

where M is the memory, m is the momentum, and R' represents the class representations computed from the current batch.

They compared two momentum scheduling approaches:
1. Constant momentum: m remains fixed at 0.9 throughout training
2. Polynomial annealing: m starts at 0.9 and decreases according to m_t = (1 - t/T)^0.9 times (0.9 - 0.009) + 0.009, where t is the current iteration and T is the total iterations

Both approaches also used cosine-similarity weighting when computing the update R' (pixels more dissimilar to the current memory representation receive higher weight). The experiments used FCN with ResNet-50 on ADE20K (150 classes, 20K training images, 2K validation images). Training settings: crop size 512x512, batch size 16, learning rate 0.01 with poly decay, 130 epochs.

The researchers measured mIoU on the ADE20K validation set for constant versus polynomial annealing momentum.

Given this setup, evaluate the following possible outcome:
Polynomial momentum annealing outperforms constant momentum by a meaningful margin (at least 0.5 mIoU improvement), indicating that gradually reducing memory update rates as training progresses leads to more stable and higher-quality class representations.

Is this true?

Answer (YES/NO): NO